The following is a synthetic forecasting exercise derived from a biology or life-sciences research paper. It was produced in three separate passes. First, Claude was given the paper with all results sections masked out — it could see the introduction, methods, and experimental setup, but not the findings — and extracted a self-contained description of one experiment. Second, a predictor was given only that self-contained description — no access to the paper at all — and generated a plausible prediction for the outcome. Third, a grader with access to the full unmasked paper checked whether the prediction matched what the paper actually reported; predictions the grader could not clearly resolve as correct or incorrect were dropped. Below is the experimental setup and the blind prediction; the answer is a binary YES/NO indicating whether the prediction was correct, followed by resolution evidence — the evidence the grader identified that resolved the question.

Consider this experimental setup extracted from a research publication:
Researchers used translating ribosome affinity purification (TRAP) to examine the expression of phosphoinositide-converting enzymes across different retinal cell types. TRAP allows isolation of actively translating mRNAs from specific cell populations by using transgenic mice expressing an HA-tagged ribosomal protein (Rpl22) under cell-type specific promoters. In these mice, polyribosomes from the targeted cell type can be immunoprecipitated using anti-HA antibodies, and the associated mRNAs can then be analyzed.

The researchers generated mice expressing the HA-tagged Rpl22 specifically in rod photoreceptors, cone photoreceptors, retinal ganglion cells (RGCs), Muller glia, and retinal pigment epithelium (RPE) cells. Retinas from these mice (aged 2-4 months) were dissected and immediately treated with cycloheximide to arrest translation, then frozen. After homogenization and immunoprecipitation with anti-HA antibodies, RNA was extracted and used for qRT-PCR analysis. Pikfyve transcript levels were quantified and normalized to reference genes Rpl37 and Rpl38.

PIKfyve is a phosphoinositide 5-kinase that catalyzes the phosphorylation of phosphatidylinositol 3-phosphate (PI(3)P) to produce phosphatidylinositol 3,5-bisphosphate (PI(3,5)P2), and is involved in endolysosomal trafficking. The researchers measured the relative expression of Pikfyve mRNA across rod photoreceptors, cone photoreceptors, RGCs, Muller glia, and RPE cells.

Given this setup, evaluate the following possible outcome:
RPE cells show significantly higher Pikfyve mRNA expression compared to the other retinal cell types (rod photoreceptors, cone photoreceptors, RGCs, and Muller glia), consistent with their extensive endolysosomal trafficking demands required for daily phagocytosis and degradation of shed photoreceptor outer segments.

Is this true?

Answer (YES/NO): NO